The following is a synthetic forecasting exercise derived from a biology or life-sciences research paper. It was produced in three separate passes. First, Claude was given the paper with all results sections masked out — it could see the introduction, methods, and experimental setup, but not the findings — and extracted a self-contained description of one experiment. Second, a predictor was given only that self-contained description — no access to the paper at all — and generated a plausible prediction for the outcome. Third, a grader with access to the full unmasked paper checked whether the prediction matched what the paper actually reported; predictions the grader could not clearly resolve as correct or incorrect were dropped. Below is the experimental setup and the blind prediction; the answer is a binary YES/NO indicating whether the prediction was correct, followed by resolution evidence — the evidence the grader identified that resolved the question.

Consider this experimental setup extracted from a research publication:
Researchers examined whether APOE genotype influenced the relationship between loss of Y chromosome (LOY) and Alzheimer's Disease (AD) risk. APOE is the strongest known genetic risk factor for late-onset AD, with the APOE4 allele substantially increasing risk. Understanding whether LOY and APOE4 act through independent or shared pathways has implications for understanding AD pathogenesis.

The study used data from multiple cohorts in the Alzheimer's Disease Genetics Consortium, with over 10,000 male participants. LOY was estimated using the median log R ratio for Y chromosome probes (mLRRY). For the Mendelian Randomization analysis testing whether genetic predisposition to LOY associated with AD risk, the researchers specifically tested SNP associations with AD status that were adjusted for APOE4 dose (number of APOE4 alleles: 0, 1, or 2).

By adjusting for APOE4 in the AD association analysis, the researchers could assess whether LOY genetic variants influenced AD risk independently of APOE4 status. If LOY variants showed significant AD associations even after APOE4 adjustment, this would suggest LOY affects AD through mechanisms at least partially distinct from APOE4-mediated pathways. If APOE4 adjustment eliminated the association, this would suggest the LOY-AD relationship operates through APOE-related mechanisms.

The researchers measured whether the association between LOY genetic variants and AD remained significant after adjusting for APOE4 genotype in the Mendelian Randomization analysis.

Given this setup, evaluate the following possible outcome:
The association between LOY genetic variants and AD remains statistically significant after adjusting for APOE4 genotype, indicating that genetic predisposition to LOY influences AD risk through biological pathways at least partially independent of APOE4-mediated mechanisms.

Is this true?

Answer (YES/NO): YES